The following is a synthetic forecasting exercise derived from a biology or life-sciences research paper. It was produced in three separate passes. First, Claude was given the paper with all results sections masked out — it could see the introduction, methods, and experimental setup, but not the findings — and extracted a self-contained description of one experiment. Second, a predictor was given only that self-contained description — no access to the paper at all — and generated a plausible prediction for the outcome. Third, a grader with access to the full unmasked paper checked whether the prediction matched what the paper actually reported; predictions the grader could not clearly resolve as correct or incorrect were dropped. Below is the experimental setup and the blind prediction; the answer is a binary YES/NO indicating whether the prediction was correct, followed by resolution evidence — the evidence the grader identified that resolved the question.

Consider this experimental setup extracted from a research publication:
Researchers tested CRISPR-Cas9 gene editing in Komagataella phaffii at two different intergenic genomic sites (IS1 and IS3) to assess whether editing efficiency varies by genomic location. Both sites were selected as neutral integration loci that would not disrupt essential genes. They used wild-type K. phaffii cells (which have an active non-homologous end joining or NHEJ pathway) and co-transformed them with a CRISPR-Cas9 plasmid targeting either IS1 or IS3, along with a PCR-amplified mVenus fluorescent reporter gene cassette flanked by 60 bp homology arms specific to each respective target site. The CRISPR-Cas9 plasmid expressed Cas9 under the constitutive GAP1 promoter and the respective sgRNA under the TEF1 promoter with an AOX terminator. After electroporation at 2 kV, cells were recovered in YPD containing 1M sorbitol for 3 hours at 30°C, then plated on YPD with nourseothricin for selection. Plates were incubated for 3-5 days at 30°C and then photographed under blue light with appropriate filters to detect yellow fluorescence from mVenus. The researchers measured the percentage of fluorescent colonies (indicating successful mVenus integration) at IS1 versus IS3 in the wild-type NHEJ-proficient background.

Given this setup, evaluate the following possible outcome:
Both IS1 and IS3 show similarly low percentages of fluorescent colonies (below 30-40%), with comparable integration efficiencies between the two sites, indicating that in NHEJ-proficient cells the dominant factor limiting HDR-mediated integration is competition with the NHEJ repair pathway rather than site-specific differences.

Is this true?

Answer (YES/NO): NO